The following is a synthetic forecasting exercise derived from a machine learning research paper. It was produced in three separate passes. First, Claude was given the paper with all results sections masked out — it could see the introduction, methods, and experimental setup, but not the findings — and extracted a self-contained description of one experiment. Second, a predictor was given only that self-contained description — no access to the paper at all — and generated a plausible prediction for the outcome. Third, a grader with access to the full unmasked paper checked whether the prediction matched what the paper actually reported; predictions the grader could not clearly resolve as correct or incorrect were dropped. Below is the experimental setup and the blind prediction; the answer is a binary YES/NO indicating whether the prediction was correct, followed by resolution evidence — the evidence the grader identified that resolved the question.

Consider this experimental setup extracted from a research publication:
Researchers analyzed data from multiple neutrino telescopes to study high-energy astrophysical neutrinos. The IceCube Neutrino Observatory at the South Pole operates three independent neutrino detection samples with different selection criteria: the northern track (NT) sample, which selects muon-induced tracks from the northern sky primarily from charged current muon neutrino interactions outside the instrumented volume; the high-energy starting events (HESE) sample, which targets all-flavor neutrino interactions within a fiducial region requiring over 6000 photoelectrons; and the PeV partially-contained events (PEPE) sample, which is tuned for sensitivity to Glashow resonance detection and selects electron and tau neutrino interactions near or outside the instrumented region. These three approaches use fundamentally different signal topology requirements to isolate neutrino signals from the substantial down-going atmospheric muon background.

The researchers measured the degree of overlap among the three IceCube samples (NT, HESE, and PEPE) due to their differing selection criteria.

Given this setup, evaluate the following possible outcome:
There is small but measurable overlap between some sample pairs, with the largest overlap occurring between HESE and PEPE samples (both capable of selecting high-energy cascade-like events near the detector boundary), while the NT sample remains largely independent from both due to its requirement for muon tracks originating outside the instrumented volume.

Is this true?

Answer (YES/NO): NO